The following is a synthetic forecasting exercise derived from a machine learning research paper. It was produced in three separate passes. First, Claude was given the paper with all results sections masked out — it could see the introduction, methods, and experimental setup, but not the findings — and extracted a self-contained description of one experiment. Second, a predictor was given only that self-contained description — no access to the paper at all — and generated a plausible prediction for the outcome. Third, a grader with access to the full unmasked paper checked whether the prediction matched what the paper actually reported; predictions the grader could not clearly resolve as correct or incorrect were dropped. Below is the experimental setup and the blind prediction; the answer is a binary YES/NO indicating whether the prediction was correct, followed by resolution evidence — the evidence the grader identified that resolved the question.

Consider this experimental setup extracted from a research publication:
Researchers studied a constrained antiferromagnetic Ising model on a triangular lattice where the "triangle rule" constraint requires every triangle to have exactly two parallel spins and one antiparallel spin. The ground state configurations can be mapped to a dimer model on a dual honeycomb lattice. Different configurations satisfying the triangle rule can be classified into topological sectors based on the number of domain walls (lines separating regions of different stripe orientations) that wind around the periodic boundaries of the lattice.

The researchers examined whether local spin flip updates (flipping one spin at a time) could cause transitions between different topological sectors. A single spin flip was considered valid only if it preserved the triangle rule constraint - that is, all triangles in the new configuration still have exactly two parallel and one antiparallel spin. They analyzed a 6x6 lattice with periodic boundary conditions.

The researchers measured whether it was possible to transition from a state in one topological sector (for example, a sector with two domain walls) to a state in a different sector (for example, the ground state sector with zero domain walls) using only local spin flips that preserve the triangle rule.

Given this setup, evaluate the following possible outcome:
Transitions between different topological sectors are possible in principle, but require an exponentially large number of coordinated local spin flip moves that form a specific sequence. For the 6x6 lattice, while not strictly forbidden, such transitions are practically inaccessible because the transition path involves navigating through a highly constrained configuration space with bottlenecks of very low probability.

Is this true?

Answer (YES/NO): NO